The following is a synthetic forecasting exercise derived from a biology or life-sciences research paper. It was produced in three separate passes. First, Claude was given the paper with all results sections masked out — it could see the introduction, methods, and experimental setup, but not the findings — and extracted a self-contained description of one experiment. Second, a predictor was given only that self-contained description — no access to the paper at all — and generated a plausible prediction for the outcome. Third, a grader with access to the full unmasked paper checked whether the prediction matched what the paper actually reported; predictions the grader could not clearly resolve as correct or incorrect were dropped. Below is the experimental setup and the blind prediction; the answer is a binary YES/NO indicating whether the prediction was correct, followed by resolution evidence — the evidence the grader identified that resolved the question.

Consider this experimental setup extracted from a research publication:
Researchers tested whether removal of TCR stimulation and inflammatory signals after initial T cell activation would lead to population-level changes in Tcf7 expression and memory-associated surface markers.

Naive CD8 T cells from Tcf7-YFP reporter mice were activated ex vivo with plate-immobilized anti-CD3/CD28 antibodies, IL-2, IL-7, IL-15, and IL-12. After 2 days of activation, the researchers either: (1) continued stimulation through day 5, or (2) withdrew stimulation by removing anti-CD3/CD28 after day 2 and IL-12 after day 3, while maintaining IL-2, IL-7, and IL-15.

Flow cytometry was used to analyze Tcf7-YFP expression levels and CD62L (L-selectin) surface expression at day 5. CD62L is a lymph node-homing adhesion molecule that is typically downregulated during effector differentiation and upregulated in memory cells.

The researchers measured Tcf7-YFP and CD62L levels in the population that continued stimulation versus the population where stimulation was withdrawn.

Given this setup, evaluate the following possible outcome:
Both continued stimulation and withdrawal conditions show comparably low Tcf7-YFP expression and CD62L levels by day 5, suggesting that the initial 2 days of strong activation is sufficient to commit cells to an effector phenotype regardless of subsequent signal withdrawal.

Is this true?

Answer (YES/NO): NO